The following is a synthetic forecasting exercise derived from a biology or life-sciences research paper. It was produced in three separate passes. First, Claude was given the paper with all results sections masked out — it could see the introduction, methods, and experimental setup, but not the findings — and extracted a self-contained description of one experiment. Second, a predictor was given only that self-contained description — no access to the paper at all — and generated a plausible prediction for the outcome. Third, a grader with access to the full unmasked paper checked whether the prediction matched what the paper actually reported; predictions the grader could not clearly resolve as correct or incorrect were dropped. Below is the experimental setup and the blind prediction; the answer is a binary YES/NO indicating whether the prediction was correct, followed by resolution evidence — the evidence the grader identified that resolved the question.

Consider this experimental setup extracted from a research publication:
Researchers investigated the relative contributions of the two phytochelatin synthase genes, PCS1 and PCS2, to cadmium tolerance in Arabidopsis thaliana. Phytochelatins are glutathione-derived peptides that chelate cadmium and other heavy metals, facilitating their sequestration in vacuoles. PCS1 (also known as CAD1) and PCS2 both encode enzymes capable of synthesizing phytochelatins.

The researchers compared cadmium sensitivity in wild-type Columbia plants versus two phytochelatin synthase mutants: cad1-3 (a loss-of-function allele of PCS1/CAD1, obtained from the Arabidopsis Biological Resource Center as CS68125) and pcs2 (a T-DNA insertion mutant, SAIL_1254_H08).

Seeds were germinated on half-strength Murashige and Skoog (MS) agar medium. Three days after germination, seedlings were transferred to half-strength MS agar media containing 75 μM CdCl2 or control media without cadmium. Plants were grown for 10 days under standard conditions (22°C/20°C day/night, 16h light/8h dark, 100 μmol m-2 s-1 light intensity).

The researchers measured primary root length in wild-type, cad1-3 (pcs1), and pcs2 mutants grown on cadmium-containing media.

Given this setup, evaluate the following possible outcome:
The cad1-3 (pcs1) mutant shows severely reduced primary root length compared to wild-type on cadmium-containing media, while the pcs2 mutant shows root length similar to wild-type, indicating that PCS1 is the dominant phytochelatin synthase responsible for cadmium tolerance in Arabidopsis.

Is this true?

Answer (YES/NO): NO